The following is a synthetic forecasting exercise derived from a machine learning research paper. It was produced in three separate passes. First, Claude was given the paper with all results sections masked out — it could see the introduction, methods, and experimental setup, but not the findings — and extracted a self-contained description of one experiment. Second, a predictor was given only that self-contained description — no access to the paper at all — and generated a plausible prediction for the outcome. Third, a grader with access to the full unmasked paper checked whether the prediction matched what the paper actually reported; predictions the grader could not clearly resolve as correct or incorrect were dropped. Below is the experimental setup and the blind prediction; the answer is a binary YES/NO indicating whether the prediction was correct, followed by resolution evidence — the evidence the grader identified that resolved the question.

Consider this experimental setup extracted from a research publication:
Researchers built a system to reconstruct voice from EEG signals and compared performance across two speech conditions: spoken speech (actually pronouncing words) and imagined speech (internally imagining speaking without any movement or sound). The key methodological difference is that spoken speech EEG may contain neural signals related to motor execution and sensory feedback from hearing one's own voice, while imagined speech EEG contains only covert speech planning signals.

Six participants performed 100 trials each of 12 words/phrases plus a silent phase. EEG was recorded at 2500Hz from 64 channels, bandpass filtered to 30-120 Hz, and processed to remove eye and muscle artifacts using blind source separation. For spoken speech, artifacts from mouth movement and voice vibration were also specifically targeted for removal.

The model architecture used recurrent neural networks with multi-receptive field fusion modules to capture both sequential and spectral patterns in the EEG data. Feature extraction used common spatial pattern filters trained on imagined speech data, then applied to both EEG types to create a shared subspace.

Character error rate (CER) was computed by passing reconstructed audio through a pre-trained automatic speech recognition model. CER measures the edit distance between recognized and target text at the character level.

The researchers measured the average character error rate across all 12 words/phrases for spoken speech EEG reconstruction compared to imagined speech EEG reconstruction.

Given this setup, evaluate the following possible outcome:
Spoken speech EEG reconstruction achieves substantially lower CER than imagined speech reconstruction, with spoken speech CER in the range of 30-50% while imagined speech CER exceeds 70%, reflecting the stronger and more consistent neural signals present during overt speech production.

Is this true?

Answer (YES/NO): NO